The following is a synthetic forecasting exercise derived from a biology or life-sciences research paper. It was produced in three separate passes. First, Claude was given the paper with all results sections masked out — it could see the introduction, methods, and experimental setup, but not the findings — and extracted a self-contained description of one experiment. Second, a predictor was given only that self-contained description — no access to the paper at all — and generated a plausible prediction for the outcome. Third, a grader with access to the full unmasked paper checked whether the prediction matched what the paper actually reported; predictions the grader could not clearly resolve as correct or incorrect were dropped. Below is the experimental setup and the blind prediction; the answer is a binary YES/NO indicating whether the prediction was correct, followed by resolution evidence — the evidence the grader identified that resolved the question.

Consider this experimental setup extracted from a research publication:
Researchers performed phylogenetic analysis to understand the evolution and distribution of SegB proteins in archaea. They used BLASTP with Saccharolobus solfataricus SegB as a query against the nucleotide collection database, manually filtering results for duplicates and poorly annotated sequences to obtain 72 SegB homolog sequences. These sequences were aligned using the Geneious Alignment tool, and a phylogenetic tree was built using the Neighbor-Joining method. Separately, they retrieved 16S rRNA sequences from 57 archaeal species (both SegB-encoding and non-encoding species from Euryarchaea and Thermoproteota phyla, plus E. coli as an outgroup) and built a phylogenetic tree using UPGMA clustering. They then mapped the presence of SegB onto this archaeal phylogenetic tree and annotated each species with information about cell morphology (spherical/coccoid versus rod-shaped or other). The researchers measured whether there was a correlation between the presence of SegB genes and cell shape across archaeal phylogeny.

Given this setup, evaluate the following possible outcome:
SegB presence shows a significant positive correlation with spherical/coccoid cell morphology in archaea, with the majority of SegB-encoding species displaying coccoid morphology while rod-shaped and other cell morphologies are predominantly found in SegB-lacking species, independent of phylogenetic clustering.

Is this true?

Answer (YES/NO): NO